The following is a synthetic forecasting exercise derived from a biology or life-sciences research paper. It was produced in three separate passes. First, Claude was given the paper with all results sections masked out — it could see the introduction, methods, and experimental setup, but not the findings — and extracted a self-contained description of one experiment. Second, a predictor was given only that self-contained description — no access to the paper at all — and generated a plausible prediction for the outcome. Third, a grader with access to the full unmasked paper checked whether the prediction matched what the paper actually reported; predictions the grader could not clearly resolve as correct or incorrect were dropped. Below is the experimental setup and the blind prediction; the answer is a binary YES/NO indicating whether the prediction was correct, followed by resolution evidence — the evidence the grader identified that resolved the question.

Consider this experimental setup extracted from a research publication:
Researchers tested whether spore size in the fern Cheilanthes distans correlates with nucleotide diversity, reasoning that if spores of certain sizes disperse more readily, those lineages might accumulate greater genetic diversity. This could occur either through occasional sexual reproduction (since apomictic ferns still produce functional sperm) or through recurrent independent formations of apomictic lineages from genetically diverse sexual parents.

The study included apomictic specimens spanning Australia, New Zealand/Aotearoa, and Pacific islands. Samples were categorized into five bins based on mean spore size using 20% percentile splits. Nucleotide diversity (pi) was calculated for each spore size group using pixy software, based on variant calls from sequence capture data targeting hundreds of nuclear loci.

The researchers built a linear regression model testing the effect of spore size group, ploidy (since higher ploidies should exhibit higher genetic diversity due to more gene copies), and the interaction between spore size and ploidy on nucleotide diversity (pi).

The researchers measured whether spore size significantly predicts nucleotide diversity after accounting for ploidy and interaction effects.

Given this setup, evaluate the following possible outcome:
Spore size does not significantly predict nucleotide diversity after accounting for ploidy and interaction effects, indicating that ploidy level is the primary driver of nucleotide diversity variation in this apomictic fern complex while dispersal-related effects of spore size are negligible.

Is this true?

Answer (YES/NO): YES